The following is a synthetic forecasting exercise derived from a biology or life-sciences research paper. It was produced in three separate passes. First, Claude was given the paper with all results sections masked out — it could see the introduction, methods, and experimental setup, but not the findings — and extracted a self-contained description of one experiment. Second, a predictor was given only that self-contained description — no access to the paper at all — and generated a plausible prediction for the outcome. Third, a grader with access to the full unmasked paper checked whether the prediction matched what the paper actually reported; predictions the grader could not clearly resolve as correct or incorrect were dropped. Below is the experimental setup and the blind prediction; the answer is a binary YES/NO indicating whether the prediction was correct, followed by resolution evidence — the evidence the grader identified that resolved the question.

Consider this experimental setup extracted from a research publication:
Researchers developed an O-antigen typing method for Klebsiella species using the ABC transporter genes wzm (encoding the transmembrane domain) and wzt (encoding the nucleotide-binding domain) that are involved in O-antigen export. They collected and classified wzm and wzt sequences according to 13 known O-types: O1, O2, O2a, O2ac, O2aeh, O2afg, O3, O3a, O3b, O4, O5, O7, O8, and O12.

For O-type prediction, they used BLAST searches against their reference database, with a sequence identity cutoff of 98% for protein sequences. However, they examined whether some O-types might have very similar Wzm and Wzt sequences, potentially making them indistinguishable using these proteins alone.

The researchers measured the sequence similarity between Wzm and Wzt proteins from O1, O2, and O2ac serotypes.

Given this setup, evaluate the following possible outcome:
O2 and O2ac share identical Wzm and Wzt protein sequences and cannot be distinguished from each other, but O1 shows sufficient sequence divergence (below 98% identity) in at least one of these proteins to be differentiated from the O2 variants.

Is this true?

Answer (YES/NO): NO